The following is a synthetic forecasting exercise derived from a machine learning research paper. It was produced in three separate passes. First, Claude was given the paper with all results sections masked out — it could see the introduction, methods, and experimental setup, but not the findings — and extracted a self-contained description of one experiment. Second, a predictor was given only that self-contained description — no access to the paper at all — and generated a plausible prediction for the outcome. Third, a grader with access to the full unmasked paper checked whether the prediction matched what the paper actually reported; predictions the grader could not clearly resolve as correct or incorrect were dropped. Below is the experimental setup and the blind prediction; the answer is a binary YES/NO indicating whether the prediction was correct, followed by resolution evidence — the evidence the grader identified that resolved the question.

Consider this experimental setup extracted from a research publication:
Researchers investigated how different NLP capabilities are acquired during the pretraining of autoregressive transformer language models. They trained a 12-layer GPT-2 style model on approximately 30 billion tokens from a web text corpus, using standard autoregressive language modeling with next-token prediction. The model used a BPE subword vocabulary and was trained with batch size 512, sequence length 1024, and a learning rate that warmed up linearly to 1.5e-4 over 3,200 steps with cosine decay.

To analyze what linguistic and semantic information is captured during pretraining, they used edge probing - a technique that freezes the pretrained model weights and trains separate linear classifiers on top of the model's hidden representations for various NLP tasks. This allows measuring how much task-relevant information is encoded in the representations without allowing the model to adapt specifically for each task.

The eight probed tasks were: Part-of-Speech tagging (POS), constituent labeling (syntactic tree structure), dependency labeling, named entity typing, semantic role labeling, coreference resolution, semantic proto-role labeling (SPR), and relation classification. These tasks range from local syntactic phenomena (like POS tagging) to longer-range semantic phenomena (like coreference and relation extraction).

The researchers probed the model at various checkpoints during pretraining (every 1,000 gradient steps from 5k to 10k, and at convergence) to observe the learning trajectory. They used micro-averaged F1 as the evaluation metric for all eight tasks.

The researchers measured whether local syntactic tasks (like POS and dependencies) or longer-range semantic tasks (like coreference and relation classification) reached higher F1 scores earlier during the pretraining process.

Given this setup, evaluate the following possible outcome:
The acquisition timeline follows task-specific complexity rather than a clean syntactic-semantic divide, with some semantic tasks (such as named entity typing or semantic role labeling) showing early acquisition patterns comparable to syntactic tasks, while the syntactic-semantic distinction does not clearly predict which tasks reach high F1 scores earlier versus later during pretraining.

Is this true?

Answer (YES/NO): NO